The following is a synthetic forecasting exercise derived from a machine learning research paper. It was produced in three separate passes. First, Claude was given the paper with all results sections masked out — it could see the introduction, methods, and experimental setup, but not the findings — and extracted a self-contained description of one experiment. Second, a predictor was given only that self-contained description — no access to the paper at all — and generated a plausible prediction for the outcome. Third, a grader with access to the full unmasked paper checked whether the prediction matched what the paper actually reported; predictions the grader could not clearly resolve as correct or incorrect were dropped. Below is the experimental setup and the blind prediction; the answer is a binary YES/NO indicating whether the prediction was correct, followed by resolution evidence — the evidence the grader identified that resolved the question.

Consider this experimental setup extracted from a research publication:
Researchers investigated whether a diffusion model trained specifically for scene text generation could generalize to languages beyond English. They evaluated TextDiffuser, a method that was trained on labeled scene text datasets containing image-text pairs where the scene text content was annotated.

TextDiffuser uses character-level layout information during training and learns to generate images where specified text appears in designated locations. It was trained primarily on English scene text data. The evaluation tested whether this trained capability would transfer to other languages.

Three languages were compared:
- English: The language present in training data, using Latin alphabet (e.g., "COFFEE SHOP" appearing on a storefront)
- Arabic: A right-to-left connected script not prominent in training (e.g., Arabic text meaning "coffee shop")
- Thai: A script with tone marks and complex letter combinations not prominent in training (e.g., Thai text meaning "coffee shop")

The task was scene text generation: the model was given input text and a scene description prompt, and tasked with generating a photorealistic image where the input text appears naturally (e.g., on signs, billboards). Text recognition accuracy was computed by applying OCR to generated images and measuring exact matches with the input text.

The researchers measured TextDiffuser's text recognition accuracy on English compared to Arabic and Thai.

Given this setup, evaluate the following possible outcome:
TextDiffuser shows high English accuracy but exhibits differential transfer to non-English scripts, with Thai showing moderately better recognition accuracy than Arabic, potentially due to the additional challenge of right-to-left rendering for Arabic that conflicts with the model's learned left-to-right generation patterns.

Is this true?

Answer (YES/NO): NO